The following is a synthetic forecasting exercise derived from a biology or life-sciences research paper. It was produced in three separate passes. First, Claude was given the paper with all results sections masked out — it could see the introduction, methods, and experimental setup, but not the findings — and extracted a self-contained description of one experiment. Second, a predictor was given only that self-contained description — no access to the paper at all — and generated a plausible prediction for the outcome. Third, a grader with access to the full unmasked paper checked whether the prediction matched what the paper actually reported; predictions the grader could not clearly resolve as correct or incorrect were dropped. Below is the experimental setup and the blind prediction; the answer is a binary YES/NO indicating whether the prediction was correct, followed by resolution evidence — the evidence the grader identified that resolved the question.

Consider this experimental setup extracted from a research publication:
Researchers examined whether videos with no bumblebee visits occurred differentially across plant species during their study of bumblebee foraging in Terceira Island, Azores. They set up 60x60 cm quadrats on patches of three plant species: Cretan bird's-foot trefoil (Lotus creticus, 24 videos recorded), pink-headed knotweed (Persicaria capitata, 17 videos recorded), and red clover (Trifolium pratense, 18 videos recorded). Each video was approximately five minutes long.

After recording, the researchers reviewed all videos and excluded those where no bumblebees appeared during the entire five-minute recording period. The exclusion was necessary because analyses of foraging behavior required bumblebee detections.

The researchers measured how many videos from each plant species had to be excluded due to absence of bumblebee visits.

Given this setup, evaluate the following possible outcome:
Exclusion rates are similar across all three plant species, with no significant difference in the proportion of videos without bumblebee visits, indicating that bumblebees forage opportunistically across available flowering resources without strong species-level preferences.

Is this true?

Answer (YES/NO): NO